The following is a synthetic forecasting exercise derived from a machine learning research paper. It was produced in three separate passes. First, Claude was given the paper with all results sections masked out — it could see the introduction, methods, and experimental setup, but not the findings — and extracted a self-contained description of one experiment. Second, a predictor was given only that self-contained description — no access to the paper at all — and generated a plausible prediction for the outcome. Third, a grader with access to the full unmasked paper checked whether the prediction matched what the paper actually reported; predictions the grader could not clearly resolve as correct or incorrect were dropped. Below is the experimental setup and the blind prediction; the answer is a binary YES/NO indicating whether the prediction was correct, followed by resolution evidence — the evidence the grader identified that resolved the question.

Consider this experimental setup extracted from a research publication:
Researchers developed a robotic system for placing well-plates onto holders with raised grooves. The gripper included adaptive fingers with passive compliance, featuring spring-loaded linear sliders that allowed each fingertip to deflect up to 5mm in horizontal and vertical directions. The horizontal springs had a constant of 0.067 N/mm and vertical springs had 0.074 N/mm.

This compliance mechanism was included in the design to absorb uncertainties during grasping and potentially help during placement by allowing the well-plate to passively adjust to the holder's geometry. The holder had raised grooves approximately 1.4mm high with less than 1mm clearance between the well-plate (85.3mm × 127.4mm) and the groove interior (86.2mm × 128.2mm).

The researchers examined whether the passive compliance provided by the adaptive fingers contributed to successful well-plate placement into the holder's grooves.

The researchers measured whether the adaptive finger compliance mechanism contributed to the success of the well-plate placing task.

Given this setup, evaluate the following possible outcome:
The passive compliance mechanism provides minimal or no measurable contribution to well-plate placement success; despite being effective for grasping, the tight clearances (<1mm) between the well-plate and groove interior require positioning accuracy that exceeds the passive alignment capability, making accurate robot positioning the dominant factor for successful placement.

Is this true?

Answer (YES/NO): YES